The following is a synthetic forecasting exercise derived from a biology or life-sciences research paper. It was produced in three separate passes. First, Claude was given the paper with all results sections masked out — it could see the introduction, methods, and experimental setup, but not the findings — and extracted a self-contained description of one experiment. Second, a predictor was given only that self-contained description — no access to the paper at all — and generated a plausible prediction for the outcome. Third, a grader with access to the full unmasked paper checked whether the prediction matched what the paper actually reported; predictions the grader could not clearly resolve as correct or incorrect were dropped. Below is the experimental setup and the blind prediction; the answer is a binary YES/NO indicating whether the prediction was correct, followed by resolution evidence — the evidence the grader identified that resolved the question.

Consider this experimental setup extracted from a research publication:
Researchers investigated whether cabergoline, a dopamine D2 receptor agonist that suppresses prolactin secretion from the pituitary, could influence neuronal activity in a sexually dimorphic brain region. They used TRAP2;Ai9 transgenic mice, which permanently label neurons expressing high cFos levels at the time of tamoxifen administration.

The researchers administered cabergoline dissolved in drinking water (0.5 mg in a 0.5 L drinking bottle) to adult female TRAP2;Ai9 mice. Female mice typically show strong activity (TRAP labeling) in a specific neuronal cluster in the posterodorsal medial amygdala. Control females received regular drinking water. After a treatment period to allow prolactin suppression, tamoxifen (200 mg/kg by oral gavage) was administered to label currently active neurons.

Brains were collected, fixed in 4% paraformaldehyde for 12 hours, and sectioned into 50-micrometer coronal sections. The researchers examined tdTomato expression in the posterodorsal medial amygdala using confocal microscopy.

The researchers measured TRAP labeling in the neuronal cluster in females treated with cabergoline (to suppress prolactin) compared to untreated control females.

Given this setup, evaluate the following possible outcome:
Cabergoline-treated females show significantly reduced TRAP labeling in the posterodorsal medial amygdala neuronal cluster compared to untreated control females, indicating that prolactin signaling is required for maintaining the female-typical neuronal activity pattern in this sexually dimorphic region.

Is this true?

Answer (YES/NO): NO